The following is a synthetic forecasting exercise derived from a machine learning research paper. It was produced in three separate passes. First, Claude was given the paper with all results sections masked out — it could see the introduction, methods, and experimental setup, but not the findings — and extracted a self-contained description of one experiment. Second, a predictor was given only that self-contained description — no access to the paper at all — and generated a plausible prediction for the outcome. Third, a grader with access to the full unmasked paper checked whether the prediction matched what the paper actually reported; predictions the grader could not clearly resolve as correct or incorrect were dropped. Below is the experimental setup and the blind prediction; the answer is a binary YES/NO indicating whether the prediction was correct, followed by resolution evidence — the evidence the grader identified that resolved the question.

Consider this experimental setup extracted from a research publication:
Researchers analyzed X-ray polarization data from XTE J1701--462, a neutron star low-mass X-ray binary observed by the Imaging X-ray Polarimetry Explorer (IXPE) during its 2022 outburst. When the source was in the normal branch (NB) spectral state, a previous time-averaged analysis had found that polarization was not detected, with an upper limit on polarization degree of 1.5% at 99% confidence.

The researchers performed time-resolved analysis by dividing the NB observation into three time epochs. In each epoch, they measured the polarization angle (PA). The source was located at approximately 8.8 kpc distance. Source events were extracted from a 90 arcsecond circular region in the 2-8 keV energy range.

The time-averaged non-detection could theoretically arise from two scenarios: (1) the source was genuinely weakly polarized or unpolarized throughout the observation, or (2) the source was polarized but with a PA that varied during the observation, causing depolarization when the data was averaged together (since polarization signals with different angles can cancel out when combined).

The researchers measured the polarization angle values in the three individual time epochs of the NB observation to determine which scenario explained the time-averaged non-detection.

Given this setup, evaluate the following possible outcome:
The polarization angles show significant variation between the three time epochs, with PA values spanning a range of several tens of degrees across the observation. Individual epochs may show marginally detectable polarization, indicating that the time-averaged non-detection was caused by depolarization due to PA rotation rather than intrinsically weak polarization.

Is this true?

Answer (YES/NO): YES